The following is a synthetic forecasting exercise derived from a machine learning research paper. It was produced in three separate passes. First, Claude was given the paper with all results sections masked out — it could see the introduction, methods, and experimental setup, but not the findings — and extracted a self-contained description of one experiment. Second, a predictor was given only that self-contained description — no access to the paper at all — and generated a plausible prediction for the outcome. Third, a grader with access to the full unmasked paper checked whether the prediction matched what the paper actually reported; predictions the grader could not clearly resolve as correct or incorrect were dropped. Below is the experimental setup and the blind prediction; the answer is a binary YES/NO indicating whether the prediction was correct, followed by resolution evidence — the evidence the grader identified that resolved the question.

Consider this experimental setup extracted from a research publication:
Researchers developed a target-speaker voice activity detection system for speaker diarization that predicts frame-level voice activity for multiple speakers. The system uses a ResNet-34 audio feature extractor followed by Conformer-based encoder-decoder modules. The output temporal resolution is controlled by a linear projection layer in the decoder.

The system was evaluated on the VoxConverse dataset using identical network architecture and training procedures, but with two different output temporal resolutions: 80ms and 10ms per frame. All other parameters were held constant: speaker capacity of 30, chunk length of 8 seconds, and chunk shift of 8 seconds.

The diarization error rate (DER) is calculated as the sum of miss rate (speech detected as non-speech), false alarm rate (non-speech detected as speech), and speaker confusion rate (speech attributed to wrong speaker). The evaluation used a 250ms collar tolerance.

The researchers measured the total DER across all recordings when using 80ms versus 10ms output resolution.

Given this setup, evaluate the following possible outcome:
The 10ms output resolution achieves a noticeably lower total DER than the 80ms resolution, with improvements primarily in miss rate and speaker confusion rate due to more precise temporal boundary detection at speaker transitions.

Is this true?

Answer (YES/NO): NO